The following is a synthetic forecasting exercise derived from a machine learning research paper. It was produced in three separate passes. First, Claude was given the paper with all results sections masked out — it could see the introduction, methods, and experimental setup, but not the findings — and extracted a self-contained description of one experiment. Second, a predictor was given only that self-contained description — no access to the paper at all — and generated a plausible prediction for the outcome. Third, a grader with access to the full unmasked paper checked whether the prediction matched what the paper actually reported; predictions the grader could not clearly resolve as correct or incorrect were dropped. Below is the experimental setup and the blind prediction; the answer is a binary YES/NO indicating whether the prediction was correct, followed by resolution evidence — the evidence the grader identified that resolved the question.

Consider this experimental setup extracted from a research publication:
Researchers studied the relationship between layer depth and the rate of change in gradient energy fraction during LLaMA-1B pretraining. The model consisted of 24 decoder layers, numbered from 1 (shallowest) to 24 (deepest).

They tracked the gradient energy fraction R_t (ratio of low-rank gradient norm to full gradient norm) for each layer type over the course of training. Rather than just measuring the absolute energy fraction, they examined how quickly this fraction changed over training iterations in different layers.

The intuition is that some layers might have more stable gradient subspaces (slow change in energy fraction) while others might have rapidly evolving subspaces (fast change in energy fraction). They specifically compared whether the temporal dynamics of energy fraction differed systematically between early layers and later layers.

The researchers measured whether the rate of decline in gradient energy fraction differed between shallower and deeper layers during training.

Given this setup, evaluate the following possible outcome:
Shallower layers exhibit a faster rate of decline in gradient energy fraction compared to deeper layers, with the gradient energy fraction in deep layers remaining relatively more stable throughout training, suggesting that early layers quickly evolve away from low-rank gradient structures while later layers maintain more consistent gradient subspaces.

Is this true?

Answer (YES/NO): NO